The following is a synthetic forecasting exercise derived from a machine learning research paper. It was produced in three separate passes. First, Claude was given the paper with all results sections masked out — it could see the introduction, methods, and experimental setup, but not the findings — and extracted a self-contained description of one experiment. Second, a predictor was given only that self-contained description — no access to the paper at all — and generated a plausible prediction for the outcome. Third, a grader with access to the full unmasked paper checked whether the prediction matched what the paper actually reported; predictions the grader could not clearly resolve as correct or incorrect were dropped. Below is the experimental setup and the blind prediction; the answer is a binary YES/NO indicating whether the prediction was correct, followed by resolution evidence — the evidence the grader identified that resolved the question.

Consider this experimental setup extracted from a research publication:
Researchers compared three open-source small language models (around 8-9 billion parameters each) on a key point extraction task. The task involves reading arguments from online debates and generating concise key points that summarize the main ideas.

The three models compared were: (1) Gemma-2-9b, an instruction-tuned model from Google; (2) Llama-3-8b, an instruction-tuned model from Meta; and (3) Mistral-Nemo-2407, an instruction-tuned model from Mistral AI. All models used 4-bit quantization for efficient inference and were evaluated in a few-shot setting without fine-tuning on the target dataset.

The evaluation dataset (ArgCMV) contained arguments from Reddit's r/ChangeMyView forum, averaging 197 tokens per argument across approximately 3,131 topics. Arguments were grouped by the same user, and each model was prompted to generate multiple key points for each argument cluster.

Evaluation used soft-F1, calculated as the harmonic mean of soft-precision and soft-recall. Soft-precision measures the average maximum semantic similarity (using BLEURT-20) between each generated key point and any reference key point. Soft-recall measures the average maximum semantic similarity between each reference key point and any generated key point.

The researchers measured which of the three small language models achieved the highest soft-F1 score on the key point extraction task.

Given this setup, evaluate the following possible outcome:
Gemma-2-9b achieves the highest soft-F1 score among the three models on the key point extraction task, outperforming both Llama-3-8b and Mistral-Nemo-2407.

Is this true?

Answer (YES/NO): YES